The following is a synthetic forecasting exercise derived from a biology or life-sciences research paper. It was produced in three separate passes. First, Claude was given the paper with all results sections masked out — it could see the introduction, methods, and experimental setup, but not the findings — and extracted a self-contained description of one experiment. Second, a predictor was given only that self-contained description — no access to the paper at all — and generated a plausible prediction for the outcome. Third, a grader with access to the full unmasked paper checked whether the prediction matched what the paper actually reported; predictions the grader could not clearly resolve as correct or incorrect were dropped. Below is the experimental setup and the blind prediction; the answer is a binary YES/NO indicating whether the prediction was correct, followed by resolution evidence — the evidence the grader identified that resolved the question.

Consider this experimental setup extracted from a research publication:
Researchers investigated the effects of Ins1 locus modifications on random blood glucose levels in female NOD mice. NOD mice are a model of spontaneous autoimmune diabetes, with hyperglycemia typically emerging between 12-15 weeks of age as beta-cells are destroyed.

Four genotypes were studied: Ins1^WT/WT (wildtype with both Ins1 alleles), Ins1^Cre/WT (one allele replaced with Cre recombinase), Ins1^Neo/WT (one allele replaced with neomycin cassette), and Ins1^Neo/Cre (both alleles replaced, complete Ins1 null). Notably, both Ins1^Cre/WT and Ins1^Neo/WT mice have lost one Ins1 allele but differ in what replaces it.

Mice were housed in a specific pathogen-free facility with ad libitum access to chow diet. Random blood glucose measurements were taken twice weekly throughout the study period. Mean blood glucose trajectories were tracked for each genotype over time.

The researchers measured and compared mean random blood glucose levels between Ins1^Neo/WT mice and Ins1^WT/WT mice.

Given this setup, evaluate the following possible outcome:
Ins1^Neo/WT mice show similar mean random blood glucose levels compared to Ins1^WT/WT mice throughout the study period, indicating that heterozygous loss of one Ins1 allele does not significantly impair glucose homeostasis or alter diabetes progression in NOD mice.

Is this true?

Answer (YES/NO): NO